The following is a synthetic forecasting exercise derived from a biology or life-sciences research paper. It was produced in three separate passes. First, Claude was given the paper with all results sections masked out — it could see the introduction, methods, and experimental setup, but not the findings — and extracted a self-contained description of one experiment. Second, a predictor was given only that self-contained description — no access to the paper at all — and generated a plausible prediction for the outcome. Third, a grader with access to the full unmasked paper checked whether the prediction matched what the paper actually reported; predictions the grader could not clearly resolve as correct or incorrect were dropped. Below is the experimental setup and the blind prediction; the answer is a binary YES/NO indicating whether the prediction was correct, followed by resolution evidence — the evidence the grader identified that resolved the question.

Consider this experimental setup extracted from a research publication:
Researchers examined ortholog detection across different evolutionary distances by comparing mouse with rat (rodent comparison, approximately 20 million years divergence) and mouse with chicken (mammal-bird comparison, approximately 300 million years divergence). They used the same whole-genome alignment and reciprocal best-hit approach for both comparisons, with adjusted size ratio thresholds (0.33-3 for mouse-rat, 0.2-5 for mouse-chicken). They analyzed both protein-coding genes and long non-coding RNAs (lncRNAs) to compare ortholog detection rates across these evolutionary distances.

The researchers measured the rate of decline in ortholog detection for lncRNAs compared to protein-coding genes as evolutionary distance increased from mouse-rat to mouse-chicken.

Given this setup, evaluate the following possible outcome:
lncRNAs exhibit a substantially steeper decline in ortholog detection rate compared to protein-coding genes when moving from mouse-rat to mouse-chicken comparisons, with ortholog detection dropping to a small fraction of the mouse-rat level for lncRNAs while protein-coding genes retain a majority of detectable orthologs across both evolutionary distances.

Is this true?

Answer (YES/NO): YES